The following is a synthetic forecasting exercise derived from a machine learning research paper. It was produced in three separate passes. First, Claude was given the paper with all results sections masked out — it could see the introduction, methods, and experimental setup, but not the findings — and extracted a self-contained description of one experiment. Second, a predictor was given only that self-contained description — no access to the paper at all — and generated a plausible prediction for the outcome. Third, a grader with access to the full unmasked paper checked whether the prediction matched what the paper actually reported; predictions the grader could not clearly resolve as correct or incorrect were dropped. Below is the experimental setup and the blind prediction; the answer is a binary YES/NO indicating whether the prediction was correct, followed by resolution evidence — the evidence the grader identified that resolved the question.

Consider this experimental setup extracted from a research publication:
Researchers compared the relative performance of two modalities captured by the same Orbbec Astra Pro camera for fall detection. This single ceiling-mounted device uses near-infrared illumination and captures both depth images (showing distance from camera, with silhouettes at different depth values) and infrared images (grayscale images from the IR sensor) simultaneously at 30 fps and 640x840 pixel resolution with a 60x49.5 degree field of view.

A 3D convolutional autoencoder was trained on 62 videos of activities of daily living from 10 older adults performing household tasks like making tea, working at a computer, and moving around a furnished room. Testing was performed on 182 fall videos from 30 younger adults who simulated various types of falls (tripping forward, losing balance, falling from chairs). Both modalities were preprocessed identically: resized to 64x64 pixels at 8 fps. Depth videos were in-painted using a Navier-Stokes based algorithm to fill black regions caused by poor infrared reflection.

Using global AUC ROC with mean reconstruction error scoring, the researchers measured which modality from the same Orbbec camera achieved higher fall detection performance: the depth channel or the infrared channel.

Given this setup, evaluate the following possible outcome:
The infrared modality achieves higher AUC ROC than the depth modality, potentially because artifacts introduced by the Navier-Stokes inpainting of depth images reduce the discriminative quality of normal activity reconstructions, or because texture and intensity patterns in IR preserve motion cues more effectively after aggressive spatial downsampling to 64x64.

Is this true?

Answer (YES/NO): YES